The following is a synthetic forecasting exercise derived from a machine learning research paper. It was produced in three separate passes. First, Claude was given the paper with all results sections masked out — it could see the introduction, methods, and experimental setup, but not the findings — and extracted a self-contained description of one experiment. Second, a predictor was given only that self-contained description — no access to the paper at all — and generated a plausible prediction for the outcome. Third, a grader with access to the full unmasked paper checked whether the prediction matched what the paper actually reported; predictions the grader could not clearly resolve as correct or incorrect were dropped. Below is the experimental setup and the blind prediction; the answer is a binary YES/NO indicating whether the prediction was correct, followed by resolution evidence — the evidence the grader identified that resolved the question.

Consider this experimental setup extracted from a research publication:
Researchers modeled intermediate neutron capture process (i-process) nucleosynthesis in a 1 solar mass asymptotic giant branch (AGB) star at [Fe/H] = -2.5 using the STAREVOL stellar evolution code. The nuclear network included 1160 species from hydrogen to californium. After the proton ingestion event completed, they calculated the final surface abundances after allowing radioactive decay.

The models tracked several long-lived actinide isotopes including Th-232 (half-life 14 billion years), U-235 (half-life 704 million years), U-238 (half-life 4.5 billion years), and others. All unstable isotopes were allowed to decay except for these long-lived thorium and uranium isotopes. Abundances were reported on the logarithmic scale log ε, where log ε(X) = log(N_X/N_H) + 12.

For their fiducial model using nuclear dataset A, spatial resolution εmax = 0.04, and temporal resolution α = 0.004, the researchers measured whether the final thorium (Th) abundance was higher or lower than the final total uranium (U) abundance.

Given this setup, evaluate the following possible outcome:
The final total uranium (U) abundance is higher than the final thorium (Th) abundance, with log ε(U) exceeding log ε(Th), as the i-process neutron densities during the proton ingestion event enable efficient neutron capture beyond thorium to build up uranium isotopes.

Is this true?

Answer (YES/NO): NO